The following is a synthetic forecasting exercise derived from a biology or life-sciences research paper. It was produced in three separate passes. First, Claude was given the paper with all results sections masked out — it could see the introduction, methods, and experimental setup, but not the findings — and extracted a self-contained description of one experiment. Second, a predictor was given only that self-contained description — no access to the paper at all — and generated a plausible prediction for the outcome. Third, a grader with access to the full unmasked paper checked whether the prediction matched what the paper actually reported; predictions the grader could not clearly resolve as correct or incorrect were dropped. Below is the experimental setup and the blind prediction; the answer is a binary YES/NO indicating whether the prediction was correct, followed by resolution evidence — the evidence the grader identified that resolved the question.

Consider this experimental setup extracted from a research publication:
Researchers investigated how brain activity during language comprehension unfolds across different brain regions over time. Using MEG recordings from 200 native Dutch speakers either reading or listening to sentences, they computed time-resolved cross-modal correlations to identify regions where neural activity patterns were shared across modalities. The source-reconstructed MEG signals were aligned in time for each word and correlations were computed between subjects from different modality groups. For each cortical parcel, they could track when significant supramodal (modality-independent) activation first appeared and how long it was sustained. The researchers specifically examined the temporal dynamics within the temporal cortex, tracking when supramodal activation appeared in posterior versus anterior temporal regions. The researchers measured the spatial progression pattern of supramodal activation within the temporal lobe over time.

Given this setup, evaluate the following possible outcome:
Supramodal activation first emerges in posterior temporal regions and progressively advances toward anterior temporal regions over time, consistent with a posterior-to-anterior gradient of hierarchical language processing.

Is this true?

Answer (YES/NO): YES